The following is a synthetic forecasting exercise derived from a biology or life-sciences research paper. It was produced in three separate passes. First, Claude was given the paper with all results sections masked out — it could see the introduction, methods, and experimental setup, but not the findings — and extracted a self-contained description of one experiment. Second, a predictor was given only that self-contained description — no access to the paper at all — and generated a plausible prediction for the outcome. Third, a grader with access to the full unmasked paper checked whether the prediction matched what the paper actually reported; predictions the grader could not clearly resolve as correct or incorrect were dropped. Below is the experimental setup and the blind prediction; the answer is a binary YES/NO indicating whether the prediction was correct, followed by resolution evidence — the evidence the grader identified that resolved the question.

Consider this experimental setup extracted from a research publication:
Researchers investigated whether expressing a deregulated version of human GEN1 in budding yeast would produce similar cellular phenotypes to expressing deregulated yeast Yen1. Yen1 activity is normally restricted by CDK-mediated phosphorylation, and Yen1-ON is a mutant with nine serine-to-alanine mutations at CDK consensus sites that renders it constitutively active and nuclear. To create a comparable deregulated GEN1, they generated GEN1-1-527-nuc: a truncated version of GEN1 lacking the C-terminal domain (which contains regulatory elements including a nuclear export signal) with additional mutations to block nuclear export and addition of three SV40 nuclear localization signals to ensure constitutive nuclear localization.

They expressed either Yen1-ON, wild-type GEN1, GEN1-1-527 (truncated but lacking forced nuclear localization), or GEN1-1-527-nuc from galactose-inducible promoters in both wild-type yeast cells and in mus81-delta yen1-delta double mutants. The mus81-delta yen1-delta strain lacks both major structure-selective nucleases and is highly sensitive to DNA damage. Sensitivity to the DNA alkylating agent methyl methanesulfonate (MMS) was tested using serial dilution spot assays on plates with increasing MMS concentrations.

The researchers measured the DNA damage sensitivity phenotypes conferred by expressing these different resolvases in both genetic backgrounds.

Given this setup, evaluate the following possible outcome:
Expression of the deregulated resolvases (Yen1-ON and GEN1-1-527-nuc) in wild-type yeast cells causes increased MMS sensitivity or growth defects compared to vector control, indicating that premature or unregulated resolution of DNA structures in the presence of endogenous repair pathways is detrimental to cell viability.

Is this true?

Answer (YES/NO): YES